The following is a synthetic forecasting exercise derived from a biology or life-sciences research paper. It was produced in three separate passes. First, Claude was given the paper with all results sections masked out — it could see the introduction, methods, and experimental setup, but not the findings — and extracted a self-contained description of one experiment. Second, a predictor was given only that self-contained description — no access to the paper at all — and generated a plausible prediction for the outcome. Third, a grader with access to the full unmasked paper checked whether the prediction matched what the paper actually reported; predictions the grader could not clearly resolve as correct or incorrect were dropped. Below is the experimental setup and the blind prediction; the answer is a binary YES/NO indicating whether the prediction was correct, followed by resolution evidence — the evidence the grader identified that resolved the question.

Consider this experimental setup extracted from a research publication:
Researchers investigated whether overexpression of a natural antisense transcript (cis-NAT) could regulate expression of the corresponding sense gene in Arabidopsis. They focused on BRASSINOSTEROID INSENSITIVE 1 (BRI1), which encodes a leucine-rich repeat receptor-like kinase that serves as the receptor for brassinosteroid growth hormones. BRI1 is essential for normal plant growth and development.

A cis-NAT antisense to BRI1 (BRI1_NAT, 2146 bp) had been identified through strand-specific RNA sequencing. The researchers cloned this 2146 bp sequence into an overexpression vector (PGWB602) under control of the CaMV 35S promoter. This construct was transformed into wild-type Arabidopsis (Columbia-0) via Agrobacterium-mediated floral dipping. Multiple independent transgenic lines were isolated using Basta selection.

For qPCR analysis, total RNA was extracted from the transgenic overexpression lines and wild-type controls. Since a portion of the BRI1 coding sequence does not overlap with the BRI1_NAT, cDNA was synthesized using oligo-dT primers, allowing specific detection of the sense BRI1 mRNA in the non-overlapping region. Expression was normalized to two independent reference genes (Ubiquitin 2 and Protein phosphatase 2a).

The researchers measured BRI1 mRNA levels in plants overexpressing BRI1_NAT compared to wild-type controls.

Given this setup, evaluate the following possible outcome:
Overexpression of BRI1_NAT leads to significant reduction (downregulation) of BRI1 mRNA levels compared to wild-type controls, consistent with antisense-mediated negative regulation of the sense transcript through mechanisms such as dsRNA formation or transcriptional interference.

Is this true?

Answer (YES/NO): YES